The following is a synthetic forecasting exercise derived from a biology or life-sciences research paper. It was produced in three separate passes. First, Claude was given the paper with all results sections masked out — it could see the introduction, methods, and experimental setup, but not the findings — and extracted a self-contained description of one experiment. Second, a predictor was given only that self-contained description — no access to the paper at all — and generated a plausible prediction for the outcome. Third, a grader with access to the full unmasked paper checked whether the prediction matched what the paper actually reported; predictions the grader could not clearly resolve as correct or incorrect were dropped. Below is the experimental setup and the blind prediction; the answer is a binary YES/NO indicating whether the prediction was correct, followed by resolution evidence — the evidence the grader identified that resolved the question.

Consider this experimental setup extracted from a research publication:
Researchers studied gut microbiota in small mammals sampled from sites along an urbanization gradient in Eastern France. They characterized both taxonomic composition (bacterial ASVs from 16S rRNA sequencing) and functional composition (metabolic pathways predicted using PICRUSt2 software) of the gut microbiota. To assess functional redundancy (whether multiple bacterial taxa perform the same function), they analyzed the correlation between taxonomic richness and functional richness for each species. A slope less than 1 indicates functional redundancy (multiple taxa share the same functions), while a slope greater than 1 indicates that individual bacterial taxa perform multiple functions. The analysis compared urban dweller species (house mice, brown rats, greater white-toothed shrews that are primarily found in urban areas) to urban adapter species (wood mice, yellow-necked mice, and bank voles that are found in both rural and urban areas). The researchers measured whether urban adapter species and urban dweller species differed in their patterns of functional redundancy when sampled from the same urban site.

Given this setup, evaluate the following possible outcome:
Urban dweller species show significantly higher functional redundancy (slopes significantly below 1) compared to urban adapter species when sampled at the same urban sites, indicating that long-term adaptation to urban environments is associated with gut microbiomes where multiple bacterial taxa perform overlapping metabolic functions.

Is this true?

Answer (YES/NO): NO